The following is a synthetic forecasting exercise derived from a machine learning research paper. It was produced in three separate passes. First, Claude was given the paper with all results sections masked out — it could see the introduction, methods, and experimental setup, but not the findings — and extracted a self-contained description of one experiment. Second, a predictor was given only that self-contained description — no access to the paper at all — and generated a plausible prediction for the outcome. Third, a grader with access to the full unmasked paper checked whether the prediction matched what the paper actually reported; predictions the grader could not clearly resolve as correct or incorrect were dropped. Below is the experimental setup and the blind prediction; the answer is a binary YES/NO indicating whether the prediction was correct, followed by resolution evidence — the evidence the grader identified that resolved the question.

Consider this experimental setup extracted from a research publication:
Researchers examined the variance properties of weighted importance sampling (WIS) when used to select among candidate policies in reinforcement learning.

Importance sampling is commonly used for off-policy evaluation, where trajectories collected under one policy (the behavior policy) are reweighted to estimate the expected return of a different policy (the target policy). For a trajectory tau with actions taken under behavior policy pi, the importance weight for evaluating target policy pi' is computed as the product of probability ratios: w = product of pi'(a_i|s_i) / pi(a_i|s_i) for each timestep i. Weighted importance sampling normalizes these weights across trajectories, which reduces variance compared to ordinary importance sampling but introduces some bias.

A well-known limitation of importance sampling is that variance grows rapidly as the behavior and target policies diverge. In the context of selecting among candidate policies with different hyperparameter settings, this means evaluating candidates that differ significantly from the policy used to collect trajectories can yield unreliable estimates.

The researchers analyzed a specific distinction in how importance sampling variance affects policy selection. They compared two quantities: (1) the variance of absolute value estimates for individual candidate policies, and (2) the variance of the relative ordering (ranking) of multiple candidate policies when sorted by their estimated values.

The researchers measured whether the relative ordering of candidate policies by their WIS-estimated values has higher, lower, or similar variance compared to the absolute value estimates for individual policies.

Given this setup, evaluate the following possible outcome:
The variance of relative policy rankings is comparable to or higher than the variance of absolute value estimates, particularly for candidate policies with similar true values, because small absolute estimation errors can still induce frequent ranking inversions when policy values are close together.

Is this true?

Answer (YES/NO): NO